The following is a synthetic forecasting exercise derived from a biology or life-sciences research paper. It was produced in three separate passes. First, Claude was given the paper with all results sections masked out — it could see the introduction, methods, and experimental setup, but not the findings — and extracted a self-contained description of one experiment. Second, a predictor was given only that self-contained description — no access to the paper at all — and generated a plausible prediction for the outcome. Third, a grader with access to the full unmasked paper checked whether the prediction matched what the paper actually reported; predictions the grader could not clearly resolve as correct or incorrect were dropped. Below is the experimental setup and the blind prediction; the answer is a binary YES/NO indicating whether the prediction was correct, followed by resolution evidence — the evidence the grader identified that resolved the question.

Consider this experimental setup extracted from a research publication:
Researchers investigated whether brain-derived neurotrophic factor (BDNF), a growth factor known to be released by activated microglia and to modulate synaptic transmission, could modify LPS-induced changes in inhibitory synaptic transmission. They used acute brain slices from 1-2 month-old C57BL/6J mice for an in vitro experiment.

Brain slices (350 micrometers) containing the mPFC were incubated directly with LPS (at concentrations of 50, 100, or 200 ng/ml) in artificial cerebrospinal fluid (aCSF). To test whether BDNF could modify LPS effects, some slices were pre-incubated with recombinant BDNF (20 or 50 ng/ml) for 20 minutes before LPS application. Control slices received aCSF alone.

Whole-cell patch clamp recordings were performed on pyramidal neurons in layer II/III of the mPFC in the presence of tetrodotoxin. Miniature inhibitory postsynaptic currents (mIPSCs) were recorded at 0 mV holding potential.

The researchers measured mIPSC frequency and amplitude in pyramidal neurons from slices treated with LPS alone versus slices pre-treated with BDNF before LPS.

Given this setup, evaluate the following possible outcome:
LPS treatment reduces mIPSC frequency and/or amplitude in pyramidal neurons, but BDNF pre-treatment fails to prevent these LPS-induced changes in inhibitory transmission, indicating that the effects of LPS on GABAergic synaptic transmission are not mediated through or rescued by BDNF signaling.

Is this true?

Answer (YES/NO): NO